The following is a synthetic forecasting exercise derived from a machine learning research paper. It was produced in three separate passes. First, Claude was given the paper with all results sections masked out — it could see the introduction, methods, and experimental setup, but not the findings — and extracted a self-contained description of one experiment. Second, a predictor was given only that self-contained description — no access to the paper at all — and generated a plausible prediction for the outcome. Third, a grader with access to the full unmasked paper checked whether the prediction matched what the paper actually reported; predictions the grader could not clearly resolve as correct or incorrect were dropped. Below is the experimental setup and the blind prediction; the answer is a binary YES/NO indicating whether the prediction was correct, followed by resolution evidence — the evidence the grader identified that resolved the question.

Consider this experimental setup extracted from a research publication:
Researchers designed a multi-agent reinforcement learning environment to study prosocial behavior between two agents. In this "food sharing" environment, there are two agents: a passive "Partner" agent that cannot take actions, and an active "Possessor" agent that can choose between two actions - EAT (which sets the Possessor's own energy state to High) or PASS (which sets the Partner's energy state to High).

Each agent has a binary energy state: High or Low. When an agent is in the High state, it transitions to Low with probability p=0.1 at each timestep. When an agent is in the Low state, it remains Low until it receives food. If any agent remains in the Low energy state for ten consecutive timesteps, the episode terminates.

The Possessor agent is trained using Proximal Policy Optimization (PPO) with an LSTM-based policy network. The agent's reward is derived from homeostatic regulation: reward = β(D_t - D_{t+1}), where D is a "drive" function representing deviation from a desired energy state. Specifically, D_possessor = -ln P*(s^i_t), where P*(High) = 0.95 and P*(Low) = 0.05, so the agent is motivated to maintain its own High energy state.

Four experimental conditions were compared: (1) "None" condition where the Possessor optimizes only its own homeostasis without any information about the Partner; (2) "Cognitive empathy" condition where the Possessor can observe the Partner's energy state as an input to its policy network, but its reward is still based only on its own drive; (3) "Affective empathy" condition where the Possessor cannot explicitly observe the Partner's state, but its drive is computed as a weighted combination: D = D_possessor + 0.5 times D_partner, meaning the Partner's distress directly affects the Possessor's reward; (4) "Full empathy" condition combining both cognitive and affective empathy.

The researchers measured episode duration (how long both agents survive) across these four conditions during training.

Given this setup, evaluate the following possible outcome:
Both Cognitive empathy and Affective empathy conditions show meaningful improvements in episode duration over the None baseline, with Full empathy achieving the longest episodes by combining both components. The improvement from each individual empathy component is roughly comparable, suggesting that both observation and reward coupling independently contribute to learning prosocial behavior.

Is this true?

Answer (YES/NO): NO